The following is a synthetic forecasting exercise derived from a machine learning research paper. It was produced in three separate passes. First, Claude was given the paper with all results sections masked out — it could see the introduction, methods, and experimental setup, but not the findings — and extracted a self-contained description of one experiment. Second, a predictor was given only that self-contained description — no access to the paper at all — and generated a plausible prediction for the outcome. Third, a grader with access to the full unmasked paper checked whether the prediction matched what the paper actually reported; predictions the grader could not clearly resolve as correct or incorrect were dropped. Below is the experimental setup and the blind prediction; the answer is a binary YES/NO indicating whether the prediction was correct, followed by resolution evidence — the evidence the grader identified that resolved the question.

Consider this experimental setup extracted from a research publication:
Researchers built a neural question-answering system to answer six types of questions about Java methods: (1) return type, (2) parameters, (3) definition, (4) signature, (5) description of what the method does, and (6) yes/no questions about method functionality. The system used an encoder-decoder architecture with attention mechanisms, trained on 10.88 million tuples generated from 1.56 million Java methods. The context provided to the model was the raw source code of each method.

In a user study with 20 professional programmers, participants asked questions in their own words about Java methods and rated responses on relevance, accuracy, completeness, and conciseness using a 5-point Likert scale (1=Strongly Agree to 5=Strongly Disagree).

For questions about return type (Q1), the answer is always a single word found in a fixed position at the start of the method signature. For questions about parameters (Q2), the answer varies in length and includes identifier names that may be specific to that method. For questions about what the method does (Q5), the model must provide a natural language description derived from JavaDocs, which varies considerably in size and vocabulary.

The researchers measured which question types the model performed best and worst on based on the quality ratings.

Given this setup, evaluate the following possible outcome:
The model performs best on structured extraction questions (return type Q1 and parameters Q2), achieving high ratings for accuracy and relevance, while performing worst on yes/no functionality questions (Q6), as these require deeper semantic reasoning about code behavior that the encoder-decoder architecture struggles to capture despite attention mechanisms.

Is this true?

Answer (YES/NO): NO